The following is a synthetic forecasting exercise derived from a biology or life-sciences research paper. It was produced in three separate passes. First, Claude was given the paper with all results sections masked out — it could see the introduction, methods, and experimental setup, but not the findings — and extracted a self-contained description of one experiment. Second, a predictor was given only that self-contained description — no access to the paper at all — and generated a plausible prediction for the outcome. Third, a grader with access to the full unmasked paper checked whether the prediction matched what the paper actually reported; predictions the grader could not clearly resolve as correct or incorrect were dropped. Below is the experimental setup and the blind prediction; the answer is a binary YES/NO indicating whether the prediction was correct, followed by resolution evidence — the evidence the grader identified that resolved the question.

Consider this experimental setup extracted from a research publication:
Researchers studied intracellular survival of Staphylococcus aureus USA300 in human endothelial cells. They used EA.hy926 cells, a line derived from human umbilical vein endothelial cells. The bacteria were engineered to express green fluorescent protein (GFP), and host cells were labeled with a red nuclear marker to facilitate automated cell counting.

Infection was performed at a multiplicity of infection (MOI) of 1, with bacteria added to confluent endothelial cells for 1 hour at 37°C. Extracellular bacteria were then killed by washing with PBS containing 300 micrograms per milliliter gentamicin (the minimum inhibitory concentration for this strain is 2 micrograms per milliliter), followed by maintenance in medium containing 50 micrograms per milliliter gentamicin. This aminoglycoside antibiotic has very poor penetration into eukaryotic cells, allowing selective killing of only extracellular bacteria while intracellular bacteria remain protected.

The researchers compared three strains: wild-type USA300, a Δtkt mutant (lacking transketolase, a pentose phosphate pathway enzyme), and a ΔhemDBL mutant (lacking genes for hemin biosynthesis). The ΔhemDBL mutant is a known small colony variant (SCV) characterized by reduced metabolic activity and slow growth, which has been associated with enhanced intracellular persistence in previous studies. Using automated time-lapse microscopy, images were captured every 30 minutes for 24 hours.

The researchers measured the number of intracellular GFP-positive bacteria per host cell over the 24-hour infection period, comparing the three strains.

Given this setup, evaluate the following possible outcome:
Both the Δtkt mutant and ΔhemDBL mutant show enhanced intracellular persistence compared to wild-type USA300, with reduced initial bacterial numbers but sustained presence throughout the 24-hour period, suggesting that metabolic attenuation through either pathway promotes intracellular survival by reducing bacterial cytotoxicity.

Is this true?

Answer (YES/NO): NO